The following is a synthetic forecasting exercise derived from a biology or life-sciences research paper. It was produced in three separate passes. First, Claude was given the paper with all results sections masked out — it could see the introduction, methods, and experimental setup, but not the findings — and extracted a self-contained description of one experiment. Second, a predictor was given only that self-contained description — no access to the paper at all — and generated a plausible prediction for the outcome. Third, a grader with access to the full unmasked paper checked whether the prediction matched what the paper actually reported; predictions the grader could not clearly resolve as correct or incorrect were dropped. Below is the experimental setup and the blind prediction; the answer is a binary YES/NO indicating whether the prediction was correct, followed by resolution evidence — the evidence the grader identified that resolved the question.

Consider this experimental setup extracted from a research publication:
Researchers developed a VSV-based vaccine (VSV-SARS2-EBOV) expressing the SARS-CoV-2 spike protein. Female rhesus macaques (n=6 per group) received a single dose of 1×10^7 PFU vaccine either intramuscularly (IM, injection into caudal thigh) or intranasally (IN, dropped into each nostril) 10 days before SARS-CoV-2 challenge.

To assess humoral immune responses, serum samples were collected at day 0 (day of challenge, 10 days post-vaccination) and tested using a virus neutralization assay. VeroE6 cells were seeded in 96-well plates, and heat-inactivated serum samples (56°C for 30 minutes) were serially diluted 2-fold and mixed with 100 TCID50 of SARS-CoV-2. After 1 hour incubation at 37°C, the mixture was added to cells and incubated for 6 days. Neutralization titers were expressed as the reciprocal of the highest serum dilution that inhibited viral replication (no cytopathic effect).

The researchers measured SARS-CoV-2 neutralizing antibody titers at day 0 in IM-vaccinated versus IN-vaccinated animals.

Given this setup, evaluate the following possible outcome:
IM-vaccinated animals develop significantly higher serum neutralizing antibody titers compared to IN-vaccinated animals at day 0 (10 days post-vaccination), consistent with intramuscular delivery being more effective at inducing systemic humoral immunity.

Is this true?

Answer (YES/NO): YES